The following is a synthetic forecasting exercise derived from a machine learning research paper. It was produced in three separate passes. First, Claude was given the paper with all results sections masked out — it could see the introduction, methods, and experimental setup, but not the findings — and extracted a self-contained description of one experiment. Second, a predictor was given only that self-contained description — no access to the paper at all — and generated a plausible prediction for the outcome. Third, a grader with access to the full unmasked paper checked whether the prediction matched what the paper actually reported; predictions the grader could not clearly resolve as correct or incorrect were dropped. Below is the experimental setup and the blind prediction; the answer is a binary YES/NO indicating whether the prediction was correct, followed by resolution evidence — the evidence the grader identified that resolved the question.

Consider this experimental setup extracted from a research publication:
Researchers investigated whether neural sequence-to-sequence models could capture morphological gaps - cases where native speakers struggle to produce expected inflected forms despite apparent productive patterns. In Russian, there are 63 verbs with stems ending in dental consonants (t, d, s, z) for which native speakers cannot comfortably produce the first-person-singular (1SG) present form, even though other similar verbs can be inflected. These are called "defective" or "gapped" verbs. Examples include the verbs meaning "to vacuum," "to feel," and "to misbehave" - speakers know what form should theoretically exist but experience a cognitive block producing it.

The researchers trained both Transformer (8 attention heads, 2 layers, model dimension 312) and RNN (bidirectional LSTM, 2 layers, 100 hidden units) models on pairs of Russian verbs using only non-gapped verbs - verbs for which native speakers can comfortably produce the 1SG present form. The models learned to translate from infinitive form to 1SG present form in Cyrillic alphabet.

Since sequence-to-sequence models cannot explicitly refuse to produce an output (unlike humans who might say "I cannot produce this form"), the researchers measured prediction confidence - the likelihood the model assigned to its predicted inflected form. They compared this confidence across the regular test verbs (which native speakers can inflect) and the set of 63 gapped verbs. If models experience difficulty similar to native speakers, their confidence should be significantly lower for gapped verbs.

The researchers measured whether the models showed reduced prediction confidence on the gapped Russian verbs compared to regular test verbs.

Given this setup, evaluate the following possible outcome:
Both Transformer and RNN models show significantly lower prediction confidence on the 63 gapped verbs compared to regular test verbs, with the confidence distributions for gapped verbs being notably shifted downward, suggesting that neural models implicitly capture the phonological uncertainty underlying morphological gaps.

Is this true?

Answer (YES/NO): NO